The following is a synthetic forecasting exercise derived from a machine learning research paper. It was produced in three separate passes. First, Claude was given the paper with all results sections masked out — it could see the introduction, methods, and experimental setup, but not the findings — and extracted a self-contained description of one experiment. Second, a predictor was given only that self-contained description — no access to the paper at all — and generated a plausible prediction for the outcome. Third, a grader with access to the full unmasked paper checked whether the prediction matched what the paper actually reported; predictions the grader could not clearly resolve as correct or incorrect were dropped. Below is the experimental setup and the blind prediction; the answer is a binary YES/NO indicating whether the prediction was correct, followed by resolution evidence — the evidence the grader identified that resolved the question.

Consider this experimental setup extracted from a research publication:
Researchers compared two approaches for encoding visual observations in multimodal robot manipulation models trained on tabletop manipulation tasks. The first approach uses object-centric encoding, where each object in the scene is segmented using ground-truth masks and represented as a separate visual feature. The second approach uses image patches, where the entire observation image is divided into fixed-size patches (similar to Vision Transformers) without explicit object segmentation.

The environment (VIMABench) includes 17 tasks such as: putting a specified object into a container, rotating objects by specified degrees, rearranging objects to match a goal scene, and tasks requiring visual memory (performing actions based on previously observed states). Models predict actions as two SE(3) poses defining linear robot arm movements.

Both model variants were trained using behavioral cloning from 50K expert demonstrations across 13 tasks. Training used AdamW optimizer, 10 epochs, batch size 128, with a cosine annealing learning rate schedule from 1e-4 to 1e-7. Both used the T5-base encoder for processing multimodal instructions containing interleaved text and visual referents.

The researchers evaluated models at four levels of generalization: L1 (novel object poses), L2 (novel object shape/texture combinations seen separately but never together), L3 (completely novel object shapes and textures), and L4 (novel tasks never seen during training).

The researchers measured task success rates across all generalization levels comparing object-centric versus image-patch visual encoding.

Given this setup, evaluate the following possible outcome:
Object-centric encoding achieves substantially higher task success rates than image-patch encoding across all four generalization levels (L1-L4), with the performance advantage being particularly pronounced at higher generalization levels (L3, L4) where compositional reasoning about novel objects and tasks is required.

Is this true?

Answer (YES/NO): NO